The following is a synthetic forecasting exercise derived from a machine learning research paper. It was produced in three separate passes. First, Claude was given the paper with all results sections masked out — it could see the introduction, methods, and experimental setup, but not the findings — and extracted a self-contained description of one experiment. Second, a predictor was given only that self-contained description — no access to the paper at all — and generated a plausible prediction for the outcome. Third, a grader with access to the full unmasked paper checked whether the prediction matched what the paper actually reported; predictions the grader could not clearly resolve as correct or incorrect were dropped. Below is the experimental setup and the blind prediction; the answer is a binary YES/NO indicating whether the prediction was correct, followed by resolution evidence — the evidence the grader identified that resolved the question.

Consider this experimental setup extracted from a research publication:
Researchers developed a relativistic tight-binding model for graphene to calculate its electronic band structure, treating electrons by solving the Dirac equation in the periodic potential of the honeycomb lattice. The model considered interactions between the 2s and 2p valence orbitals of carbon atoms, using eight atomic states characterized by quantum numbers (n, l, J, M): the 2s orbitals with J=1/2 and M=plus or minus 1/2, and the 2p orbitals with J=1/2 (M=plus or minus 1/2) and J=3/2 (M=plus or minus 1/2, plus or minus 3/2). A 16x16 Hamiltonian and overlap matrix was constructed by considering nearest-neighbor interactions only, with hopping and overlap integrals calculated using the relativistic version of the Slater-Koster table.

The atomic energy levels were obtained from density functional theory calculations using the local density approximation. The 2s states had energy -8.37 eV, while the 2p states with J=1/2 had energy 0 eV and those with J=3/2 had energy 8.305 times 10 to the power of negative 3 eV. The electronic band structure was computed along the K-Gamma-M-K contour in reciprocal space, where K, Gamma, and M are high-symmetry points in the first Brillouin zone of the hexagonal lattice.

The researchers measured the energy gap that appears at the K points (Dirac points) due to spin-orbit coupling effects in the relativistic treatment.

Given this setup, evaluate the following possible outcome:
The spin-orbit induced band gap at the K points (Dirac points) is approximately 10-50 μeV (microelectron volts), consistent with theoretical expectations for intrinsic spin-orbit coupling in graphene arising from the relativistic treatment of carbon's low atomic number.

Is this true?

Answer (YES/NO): YES